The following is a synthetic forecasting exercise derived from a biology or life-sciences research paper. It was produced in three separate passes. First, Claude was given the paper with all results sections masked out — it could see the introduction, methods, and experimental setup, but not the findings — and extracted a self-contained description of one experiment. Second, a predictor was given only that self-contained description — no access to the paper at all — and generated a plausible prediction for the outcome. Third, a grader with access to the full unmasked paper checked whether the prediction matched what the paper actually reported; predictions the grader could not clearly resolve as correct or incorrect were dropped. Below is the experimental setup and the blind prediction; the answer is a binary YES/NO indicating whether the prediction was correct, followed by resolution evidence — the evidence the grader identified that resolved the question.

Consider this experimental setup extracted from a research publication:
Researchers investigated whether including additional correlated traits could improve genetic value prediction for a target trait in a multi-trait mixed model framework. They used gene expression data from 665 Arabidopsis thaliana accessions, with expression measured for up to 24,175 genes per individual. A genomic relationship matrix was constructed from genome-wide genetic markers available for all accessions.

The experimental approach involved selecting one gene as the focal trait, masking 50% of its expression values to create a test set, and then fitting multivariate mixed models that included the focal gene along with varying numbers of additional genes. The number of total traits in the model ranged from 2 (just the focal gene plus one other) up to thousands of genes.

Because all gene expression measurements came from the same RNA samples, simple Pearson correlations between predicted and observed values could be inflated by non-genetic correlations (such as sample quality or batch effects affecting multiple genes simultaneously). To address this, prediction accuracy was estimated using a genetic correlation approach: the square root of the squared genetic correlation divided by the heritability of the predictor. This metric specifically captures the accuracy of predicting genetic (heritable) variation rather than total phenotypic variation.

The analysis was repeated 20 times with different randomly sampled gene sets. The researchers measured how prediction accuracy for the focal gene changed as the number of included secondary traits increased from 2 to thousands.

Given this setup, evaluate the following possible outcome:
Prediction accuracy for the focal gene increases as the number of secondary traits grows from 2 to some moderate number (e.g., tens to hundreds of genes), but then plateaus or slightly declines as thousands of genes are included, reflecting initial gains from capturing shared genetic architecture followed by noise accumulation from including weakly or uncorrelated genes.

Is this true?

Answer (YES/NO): YES